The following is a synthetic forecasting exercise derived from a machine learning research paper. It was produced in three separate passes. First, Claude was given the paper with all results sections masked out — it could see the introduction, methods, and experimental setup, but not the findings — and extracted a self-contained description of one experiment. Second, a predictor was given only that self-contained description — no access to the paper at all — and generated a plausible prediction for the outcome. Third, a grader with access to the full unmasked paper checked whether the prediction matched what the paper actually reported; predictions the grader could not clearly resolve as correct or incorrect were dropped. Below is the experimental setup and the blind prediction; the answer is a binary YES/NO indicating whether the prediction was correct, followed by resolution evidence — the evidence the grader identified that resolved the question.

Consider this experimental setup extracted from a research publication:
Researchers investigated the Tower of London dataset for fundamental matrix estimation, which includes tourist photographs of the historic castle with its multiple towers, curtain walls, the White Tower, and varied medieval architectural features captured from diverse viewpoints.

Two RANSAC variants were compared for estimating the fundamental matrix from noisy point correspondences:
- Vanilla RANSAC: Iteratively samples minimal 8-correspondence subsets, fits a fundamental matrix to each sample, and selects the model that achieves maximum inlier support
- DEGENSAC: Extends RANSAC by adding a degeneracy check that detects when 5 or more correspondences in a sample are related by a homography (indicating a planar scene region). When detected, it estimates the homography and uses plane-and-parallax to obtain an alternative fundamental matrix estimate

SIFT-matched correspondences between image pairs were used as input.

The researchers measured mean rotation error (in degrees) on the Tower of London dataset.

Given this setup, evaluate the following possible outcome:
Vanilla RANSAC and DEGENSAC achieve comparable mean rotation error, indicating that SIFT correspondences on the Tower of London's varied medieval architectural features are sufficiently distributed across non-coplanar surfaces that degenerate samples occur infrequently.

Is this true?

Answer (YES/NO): NO